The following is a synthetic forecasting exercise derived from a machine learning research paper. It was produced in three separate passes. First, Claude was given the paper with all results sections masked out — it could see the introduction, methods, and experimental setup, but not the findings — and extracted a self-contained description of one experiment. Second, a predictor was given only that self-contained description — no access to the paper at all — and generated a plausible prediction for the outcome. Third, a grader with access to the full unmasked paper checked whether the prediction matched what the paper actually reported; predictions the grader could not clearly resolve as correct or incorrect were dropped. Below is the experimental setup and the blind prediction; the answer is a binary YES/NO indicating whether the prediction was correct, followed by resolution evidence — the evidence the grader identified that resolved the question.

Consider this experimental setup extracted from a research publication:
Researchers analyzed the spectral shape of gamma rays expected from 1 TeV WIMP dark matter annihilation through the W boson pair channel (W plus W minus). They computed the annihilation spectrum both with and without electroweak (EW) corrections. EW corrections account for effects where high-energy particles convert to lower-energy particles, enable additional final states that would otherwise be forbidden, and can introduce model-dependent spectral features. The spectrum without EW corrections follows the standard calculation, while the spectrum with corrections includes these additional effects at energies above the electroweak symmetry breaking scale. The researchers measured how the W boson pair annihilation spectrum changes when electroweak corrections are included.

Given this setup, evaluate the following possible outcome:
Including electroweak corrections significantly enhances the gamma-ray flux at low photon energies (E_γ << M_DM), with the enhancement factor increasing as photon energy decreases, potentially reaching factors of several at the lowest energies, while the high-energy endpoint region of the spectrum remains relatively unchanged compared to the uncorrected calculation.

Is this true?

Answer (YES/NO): NO